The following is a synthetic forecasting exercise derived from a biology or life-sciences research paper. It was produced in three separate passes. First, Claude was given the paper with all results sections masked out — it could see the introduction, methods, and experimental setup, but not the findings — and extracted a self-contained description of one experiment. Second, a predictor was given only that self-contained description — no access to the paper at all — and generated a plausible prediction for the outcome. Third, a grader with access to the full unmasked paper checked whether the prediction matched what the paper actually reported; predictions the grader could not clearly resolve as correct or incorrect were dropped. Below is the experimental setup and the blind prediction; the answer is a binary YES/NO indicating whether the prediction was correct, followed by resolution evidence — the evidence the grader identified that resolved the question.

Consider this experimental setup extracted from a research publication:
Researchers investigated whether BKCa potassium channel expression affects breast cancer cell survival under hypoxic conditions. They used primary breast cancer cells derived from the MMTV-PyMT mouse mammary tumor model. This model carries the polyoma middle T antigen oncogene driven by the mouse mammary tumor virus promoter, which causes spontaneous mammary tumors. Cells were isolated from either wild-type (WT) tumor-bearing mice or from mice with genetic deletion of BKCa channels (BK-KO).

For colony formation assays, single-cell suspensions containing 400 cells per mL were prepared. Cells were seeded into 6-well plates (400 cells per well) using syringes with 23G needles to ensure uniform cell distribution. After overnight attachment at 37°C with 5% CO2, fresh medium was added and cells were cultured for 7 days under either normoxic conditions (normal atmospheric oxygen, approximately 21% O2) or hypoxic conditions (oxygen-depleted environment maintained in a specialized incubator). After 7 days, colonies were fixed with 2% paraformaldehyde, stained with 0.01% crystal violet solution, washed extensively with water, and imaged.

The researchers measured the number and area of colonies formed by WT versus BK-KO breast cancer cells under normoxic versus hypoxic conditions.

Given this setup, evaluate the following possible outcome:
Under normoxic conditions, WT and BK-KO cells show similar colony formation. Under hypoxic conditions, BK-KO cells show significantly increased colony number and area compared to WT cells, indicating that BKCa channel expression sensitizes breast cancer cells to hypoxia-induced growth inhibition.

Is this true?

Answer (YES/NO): NO